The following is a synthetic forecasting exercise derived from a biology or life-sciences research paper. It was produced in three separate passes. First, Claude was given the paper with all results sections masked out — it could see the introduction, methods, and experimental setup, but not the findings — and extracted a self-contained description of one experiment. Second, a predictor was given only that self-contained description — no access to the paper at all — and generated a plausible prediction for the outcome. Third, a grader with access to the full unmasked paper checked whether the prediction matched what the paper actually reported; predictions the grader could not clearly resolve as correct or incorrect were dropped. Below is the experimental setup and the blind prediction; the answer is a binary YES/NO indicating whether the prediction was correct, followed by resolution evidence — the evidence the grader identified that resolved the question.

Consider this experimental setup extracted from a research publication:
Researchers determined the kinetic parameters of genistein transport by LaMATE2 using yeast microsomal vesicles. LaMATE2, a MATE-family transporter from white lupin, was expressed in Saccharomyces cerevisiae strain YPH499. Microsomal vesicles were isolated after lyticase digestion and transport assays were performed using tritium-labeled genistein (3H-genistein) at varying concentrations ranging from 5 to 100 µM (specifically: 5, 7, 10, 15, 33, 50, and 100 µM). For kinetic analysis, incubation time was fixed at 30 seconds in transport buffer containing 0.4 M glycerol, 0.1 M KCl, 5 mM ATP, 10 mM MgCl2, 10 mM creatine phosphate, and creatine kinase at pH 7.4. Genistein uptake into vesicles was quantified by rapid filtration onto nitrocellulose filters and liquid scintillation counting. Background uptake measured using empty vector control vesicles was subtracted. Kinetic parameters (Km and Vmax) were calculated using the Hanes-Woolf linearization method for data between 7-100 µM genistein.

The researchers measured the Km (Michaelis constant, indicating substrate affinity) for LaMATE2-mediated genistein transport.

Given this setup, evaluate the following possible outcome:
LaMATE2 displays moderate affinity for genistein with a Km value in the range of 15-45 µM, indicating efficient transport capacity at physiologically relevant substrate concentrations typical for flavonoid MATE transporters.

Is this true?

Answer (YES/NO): YES